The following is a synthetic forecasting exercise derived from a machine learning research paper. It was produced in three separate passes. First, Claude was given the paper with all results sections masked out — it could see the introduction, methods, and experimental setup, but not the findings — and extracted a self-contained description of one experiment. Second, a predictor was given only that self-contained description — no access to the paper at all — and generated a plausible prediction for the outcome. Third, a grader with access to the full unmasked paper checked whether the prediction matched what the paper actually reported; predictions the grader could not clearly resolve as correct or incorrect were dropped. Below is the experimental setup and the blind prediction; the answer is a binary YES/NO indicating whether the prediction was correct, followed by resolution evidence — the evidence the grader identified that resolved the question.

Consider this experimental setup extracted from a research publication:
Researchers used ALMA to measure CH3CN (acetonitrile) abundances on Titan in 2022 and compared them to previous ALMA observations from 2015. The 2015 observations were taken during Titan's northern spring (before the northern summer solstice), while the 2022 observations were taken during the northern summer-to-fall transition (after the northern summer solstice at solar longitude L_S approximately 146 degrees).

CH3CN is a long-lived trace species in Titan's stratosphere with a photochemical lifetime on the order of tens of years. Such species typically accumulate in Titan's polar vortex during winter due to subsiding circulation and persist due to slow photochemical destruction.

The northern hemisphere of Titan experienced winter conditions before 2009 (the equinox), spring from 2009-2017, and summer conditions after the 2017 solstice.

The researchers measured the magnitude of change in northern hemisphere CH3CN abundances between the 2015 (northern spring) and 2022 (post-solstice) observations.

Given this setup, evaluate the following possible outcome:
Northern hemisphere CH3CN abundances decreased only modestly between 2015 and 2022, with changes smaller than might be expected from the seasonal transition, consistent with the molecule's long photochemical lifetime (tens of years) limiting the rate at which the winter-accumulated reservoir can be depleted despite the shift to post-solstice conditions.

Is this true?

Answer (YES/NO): NO